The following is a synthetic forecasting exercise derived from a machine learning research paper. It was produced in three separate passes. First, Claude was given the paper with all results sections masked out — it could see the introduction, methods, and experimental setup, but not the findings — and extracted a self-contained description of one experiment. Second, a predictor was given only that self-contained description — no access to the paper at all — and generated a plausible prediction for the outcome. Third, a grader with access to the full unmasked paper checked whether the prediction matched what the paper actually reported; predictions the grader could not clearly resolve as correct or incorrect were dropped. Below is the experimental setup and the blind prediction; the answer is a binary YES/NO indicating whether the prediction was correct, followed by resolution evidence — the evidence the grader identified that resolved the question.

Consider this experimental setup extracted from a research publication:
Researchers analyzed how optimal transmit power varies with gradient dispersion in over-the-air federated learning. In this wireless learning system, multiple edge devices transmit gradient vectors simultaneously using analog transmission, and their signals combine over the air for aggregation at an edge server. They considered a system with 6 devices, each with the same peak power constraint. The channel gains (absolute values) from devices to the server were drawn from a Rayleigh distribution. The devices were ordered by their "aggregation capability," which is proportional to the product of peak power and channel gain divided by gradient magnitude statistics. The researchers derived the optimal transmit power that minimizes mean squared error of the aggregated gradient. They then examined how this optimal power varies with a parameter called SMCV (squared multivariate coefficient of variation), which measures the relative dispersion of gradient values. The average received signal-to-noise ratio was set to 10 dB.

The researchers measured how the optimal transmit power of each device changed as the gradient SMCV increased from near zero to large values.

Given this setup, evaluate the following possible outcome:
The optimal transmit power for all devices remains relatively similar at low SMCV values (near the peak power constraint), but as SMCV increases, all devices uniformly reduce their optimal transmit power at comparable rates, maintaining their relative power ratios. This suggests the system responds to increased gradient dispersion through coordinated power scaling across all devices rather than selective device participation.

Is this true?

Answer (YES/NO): NO